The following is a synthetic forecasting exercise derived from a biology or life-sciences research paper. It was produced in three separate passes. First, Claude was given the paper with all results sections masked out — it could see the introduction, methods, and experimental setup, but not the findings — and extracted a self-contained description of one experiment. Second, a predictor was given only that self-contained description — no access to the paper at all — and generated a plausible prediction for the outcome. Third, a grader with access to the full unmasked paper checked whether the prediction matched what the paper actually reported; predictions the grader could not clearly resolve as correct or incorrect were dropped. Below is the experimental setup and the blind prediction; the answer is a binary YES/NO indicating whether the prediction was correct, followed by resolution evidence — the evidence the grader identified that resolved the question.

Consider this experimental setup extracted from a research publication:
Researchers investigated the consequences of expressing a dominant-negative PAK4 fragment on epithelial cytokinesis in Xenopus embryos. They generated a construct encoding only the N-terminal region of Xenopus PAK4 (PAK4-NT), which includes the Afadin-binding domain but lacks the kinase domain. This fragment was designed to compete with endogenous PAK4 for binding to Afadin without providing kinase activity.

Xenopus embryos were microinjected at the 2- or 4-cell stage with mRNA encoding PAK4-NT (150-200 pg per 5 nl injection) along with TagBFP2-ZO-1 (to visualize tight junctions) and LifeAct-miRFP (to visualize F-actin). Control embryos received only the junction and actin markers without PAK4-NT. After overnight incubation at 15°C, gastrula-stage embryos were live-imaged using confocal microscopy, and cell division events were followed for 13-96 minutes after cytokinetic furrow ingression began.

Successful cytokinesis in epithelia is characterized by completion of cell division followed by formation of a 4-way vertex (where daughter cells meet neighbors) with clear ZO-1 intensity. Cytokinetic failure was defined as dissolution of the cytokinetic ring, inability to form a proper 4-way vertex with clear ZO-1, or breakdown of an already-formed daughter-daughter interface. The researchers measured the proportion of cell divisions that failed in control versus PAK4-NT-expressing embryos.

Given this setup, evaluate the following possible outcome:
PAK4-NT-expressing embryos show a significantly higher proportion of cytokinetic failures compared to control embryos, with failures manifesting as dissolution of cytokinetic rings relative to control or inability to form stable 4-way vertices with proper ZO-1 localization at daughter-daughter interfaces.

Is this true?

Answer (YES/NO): YES